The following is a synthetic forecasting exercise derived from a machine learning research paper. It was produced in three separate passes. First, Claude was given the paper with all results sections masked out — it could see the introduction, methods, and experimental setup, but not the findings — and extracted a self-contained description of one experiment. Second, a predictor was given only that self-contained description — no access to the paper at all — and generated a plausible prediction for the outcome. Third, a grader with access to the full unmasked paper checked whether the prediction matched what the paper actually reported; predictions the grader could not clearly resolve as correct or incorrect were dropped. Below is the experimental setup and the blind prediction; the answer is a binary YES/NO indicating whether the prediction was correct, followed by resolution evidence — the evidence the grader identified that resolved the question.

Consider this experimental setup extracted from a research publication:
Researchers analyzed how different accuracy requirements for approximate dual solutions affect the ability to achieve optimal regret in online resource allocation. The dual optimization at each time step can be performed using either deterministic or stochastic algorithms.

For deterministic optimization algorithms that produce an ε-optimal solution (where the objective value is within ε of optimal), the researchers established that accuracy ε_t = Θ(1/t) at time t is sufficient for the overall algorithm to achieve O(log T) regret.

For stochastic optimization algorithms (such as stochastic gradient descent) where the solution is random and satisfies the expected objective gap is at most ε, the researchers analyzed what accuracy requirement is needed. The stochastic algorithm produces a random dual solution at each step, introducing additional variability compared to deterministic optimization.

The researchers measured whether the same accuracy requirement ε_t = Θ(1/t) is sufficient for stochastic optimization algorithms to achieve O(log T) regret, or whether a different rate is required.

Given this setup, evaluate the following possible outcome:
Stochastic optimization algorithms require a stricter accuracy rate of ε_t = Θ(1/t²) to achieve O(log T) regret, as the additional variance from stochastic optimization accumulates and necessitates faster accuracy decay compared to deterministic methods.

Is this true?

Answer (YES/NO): NO